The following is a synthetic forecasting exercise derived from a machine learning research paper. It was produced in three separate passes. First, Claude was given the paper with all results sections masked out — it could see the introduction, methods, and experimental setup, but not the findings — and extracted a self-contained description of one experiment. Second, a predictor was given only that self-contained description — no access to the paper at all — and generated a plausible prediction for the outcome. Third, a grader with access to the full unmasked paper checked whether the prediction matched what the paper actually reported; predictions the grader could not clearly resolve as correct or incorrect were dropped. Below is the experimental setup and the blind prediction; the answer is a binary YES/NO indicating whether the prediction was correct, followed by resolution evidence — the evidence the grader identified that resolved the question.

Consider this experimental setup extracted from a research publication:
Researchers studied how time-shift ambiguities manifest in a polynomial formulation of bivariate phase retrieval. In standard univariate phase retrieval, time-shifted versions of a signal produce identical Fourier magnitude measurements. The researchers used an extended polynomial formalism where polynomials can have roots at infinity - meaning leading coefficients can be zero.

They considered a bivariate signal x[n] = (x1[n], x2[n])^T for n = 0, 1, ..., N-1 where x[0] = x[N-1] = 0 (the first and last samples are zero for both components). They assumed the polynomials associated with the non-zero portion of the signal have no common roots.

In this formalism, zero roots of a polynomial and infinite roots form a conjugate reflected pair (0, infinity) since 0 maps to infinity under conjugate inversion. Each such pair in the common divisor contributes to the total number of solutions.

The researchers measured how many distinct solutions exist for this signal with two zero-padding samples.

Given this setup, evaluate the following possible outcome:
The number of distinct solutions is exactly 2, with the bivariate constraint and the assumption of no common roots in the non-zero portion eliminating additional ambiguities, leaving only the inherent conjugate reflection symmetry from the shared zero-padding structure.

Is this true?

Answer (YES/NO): NO